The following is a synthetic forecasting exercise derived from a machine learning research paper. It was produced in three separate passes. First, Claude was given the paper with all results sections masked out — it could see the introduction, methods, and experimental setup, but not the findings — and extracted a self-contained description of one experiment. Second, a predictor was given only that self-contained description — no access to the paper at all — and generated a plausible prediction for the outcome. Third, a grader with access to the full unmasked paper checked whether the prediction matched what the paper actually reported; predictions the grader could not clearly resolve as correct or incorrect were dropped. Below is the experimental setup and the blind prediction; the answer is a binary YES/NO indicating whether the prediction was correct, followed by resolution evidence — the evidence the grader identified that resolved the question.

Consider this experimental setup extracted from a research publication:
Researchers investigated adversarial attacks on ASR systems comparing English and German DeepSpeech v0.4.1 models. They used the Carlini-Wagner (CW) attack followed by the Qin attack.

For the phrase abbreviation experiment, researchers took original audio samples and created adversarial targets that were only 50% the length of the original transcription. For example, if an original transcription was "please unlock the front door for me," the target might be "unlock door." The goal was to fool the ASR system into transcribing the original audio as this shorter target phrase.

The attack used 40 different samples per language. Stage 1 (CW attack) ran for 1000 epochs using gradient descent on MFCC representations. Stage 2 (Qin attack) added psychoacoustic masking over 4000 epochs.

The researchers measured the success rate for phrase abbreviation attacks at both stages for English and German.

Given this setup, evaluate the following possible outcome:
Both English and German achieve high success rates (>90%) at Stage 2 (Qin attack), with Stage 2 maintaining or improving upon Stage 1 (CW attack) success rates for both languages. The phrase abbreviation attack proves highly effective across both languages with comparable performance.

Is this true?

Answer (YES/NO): YES